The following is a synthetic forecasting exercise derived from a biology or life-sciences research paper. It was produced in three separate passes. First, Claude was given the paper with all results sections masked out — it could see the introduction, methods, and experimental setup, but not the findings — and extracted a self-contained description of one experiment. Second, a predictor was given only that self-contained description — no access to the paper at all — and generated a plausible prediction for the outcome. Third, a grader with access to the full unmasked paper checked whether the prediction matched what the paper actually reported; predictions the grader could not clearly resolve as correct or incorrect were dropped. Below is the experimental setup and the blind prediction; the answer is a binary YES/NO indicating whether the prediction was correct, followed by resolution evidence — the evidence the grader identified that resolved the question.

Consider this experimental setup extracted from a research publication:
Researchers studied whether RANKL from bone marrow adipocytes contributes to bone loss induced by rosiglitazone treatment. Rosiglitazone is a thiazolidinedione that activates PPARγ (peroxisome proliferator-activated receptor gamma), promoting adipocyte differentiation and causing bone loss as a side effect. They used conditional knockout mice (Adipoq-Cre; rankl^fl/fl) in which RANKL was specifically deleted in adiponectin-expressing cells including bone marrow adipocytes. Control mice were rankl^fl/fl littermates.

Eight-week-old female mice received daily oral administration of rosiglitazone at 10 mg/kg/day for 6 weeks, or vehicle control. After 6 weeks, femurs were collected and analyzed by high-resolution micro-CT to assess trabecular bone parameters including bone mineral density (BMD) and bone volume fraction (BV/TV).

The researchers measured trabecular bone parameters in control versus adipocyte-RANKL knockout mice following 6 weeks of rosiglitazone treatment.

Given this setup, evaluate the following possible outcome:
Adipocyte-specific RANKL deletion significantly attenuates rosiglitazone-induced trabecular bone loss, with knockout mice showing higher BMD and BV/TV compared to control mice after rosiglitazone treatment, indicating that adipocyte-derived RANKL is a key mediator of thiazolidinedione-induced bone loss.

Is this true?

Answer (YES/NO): YES